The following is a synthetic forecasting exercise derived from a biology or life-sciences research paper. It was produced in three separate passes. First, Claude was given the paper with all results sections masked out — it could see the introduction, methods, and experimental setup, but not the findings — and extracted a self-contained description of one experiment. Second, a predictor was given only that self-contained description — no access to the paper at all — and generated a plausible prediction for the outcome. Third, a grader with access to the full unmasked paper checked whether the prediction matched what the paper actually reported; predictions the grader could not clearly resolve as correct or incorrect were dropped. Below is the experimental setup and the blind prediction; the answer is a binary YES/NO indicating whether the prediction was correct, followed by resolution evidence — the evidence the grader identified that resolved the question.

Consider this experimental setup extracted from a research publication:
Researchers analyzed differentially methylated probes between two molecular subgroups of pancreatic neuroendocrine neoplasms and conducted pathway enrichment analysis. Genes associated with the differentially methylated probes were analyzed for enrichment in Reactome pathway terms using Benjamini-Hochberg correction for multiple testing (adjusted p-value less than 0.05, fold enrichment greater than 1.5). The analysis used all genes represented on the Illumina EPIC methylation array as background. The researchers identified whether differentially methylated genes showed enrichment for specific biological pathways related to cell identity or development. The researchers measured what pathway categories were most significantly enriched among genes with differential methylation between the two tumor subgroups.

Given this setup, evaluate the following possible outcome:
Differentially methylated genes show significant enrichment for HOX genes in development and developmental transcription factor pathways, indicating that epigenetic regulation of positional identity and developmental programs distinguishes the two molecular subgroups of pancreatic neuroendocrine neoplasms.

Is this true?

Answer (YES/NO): NO